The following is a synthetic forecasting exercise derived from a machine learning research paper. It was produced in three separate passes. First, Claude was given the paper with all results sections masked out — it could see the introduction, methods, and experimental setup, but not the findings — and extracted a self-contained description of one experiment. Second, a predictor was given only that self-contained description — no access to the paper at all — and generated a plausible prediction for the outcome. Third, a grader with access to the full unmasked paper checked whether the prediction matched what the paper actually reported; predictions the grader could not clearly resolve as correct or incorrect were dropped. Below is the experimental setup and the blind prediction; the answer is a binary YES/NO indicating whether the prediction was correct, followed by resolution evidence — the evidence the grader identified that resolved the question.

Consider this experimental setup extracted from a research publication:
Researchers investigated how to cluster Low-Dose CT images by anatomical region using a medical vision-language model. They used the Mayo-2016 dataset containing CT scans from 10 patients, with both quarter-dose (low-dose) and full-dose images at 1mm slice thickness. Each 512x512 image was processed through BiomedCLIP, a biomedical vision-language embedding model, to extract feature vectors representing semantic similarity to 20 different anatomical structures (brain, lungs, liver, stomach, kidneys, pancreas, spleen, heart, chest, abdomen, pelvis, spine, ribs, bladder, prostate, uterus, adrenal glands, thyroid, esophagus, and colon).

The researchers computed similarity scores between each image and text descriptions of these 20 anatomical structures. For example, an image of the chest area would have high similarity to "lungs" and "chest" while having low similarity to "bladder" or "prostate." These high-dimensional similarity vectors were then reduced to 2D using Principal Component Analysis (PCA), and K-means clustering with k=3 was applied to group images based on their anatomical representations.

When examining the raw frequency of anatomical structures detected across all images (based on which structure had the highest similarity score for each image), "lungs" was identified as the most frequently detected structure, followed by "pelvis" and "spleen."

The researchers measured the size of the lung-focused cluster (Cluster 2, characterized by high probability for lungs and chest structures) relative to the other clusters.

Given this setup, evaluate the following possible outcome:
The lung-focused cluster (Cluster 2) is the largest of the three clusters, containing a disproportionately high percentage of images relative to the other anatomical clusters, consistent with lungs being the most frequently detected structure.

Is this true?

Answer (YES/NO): NO